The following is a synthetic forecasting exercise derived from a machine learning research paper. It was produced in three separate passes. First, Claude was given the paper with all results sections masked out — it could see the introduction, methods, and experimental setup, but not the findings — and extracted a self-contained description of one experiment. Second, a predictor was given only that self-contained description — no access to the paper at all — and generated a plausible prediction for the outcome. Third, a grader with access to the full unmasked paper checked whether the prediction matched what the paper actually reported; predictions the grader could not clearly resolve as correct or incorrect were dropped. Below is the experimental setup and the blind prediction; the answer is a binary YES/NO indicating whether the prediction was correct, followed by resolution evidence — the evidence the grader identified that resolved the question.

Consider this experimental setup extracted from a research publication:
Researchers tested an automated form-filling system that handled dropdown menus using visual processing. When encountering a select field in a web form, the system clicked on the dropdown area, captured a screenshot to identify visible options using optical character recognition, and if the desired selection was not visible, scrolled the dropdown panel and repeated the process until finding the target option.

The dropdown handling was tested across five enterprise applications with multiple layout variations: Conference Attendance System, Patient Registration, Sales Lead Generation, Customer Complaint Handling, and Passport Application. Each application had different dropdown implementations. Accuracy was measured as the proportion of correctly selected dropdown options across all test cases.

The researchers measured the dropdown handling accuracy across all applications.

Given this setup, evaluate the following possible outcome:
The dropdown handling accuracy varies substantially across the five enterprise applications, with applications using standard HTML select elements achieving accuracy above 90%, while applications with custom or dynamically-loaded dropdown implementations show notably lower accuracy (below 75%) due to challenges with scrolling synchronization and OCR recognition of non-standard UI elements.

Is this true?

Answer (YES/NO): NO